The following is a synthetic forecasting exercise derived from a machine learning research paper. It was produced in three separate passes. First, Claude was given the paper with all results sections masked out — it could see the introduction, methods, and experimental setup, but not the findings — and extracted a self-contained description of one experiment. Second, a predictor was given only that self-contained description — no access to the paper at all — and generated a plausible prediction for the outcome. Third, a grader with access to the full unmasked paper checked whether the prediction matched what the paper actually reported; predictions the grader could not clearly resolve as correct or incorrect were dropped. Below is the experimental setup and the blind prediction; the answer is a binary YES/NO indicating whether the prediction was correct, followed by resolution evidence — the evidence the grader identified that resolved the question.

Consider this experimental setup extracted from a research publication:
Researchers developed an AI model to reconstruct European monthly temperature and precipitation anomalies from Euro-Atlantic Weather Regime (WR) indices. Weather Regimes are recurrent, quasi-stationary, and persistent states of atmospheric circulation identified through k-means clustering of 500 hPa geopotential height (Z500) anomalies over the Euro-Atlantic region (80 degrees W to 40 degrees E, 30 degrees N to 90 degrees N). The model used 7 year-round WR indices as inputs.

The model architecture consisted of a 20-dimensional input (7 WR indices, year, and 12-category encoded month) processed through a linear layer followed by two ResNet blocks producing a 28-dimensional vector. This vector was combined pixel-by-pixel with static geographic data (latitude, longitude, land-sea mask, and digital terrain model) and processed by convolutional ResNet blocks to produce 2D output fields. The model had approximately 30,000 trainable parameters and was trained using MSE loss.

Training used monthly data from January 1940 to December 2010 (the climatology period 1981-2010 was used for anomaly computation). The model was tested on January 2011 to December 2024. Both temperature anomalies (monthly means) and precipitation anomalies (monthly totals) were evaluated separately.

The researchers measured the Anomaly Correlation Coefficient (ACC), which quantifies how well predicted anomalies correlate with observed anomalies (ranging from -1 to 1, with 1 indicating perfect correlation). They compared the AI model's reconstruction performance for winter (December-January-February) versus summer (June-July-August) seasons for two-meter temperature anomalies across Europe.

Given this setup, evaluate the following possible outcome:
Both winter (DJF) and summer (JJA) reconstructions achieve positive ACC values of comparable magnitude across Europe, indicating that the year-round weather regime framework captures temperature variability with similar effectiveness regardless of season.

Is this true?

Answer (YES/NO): NO